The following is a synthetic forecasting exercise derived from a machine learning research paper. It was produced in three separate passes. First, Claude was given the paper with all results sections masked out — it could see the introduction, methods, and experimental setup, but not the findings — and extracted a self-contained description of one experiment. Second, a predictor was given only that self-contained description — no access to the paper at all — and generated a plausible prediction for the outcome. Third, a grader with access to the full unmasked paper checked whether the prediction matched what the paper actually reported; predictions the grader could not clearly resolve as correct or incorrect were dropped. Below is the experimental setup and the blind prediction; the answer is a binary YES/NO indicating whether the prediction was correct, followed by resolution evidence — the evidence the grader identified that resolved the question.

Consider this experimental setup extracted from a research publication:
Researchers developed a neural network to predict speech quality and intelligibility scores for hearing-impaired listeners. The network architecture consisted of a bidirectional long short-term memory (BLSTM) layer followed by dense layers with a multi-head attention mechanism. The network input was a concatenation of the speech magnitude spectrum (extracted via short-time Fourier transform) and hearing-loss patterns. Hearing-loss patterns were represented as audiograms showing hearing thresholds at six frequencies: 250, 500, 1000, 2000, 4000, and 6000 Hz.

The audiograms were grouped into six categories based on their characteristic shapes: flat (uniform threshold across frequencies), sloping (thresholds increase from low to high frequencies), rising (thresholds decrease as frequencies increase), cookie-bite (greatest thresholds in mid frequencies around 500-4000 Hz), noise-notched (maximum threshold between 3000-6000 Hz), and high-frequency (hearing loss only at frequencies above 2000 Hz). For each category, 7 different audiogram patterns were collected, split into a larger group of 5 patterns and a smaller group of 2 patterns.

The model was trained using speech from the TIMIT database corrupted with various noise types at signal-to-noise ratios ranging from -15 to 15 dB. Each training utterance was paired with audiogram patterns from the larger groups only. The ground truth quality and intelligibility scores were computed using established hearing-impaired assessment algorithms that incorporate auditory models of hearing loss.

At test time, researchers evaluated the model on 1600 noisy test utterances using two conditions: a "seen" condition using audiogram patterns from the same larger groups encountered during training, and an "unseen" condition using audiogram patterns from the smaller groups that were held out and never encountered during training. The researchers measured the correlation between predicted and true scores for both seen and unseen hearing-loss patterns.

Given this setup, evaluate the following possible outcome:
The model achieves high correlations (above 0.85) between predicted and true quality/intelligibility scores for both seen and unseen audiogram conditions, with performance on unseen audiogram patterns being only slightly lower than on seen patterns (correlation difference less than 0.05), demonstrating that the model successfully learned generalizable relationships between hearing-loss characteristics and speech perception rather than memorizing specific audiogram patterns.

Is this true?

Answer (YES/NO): NO